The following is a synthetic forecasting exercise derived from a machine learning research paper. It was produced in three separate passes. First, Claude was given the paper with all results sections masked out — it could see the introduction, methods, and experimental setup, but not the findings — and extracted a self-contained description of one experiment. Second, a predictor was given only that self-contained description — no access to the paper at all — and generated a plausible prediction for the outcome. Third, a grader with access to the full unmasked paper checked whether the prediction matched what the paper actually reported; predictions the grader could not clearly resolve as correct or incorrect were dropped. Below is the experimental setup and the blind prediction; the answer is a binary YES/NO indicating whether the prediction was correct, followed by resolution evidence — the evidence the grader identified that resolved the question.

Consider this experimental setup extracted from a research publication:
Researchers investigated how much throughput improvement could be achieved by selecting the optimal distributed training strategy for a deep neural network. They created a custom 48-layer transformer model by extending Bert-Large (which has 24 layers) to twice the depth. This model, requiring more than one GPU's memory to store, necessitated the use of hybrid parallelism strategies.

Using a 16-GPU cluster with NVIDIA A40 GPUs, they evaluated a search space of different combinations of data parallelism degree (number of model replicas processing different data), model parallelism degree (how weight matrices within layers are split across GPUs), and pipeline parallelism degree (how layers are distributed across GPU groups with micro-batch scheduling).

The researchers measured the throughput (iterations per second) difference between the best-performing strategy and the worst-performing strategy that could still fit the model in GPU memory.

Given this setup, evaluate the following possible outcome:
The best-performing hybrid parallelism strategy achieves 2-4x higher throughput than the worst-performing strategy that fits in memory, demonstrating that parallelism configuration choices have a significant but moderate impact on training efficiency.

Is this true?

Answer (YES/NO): NO